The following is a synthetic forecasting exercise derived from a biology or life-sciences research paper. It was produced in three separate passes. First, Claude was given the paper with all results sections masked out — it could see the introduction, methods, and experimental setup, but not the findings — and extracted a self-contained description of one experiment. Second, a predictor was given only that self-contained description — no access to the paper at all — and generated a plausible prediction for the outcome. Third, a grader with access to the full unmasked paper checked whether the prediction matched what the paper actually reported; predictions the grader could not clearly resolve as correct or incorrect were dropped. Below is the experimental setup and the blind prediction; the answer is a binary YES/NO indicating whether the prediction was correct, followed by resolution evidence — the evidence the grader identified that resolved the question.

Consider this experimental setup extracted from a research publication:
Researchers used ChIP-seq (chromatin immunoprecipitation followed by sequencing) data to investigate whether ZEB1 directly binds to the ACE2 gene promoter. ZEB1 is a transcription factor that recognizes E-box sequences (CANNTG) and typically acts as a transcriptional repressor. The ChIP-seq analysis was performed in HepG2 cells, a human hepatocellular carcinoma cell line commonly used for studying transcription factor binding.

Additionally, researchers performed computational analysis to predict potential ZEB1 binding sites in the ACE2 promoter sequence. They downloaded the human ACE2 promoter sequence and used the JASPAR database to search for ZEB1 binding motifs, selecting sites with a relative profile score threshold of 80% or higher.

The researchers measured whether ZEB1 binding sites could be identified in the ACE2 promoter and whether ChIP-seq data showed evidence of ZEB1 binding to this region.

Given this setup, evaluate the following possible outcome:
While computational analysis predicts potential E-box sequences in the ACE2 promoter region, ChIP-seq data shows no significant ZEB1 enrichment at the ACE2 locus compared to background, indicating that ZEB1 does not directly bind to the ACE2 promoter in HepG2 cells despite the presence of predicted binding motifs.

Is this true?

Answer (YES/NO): NO